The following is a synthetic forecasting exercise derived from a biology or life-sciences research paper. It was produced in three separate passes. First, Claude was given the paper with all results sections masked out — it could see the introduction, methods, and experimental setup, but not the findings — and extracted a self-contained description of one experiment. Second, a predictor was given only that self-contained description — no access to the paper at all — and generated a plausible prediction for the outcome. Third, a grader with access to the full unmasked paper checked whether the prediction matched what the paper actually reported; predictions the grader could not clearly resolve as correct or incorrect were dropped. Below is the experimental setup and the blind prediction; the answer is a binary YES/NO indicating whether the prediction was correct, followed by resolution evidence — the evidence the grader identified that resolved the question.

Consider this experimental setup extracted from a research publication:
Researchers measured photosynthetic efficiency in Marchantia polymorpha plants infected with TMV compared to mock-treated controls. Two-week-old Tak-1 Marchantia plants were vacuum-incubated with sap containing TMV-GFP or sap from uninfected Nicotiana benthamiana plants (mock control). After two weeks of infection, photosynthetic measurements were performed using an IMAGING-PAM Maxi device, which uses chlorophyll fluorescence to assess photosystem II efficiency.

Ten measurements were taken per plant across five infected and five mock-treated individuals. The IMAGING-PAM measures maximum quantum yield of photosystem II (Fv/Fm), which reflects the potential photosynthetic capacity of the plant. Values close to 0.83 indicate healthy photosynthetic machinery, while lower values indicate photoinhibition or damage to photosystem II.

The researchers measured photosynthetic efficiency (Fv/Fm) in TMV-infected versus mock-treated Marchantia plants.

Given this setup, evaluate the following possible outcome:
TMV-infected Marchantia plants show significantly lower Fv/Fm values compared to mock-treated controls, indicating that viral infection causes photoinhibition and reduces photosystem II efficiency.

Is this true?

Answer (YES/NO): YES